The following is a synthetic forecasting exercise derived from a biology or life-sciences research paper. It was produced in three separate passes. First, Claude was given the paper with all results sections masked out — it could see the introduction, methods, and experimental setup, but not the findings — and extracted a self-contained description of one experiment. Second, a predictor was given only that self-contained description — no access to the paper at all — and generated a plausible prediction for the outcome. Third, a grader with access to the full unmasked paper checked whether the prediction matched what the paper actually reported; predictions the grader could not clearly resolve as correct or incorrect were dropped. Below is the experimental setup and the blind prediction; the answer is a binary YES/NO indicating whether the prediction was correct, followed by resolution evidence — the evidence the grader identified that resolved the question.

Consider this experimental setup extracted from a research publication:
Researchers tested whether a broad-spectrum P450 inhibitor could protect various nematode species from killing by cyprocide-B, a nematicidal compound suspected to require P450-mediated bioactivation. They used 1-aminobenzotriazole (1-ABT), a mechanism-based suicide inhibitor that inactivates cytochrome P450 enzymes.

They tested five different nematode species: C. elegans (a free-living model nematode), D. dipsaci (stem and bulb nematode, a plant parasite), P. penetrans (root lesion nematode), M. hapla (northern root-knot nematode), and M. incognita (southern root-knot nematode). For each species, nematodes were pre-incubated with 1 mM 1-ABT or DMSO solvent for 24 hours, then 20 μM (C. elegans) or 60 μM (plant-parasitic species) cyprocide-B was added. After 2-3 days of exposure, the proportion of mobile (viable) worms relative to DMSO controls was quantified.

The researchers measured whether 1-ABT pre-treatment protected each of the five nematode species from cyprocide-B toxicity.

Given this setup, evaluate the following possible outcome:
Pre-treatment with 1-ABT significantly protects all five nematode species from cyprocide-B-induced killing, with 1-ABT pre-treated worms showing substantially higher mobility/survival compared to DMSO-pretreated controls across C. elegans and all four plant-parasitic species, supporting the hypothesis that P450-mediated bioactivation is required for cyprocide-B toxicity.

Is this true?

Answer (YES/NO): YES